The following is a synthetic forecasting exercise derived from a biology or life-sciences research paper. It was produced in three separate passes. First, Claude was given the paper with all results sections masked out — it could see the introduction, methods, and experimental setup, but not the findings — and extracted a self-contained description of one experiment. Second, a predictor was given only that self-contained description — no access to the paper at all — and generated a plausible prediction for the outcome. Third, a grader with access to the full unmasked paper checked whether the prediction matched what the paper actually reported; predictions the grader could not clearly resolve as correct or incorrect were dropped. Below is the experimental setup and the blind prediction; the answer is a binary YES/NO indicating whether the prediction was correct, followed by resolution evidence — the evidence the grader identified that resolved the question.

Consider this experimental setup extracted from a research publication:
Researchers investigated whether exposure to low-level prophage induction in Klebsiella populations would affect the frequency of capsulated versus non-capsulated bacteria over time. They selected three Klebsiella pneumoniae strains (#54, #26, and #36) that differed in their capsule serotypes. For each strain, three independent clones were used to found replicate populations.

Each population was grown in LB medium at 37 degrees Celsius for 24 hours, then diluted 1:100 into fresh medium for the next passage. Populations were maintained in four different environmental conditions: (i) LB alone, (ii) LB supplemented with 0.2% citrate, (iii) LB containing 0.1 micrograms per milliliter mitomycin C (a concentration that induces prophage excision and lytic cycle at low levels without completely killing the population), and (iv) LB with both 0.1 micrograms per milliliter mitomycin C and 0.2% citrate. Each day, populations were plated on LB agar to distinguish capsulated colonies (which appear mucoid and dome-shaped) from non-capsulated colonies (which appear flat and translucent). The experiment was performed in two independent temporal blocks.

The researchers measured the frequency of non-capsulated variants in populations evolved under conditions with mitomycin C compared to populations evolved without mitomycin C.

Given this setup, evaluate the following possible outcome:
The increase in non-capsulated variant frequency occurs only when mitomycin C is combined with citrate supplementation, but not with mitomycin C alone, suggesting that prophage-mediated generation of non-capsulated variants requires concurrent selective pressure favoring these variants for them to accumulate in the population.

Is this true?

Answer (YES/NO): NO